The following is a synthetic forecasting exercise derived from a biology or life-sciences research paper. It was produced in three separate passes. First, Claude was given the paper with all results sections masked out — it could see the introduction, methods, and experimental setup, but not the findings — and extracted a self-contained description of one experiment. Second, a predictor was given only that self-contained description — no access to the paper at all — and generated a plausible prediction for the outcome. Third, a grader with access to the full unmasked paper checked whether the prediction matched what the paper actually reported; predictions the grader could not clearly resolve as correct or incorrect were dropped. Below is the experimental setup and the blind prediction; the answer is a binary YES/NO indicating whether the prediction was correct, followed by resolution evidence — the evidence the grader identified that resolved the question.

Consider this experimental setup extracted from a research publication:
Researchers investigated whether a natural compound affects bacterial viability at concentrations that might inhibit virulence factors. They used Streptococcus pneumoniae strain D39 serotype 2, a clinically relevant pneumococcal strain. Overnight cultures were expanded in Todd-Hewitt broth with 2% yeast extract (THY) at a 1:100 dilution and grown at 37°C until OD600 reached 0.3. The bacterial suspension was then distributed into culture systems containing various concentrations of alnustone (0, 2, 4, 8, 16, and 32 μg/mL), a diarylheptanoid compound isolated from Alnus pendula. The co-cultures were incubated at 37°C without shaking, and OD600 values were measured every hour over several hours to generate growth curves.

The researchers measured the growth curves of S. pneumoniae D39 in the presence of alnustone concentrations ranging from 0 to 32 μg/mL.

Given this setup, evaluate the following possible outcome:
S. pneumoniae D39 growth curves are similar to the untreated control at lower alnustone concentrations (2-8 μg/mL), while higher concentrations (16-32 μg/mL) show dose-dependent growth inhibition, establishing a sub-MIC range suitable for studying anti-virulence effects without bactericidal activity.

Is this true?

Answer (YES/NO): NO